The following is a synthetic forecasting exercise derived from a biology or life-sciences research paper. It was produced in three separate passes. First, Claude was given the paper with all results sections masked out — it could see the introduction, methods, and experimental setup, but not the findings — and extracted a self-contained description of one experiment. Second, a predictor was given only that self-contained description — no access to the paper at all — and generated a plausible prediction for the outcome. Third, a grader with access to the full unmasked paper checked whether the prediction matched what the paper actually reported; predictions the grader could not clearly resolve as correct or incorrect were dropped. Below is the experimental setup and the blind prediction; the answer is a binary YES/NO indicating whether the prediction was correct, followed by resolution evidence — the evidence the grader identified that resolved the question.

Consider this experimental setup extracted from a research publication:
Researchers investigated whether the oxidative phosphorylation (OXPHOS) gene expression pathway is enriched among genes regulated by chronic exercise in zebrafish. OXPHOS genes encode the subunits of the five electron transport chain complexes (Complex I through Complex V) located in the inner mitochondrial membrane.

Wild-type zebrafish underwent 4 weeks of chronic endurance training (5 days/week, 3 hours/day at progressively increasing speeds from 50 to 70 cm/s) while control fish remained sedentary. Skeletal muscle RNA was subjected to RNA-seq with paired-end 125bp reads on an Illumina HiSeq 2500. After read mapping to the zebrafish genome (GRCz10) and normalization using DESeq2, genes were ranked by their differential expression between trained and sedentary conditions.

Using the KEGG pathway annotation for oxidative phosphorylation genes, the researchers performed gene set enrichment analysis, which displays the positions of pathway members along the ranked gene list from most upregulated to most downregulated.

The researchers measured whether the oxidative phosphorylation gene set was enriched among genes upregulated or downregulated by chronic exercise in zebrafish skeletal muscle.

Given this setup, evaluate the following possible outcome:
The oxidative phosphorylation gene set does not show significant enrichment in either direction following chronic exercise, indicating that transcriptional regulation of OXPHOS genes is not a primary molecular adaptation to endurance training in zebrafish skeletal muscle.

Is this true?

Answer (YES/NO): NO